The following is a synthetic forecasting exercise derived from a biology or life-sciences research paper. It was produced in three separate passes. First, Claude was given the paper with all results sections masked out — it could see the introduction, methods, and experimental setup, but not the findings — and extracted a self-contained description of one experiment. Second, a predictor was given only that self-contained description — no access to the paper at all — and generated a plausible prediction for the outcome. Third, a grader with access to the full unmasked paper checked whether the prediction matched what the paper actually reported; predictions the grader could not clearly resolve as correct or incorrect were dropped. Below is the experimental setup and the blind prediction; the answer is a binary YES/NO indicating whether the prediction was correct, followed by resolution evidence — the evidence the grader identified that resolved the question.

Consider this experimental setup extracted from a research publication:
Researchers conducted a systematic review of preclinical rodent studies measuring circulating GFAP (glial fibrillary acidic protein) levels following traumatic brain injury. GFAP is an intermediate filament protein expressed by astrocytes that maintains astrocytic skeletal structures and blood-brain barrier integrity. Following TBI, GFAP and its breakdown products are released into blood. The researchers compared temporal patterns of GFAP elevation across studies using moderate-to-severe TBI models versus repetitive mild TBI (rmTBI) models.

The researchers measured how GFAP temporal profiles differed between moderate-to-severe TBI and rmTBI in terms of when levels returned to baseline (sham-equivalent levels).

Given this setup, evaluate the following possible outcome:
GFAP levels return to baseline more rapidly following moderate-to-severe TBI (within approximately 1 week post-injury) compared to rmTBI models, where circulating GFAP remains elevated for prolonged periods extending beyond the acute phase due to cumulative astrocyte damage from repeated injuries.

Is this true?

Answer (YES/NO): YES